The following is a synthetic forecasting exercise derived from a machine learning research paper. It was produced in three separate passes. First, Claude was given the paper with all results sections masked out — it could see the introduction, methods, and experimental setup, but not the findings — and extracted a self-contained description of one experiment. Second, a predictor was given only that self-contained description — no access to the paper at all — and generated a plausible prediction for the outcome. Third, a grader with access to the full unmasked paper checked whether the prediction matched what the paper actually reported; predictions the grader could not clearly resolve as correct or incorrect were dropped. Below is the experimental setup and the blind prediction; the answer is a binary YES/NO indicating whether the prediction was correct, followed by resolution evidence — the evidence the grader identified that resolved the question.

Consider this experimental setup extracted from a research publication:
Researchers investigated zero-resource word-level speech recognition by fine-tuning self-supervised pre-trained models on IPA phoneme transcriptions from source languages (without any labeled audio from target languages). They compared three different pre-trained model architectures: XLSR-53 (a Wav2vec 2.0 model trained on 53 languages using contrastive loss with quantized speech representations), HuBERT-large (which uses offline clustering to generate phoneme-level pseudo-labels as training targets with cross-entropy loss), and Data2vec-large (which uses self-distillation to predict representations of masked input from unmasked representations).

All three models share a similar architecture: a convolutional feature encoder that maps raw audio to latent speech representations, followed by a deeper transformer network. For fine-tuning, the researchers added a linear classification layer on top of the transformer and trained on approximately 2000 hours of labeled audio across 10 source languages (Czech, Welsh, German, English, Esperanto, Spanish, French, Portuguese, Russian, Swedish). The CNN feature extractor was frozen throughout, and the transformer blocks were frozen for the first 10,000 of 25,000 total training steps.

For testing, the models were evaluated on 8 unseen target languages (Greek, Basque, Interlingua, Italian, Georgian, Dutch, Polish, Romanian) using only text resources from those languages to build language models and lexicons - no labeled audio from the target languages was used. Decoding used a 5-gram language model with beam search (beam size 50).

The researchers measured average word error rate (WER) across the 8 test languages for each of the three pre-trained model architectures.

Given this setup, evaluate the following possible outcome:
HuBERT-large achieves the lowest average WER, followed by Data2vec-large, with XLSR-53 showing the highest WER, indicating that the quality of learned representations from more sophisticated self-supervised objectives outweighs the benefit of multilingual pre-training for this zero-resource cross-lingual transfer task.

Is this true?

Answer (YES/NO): NO